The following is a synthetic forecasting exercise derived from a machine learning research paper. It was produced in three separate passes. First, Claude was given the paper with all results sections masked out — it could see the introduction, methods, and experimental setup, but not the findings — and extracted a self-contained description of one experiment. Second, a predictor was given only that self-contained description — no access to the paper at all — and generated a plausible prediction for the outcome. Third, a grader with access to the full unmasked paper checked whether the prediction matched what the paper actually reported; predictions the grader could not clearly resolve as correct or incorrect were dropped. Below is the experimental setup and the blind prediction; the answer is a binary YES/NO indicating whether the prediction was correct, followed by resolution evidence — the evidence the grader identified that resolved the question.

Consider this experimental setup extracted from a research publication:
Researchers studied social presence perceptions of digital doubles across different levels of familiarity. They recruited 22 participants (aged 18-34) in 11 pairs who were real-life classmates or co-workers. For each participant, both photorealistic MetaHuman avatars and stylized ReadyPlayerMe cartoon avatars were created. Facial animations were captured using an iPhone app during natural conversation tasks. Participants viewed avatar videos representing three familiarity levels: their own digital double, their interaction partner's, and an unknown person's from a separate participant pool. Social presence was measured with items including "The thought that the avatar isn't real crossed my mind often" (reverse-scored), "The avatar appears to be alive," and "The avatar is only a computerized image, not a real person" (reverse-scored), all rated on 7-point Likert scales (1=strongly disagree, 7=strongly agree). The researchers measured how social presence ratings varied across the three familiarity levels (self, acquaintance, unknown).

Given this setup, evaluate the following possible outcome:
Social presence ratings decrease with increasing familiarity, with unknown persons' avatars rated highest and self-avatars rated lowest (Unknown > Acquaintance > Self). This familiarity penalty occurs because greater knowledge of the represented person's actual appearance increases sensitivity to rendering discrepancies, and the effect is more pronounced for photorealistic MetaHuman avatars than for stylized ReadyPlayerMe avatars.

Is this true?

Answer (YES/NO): NO